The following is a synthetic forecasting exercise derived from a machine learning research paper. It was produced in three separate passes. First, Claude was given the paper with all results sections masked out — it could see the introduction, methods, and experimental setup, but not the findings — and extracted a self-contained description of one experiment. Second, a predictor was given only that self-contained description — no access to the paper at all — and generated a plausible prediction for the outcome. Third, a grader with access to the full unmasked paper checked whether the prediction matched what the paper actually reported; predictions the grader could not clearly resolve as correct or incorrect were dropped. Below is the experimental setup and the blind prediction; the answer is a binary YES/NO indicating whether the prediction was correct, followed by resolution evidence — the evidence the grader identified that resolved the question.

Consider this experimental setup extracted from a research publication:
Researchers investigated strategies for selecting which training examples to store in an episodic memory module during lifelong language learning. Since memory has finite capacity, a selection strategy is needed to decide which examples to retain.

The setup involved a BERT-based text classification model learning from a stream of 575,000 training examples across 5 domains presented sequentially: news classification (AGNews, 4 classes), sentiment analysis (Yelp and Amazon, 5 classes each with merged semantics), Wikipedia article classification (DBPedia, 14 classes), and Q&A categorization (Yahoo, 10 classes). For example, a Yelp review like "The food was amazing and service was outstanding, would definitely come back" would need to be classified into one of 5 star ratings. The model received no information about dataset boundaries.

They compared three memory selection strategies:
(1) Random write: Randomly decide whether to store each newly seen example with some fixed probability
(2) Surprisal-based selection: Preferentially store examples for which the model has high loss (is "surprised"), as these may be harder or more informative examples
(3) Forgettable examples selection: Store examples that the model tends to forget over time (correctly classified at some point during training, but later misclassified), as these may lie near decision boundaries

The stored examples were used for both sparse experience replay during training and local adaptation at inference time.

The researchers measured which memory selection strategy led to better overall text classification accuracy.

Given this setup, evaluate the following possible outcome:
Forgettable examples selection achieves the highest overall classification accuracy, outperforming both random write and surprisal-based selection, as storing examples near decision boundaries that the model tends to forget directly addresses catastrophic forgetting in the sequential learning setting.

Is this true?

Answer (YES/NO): NO